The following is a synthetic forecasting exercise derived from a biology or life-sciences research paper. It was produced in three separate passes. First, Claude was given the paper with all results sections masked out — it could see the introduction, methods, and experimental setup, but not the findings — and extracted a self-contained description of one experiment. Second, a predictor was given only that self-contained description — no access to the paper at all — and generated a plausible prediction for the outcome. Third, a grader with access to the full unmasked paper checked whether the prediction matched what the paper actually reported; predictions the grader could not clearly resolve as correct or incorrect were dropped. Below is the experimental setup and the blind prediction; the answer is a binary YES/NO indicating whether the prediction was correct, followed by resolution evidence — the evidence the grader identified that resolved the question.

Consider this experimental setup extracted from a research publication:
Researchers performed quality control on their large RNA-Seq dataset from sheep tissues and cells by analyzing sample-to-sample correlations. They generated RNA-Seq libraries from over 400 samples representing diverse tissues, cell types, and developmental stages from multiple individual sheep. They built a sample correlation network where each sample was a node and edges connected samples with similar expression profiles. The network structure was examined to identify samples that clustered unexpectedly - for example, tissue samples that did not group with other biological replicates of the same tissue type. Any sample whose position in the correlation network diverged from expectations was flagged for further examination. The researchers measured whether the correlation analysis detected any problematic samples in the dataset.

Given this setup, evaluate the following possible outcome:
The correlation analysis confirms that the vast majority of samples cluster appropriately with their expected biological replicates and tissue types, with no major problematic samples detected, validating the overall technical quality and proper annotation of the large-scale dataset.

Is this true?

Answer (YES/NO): NO